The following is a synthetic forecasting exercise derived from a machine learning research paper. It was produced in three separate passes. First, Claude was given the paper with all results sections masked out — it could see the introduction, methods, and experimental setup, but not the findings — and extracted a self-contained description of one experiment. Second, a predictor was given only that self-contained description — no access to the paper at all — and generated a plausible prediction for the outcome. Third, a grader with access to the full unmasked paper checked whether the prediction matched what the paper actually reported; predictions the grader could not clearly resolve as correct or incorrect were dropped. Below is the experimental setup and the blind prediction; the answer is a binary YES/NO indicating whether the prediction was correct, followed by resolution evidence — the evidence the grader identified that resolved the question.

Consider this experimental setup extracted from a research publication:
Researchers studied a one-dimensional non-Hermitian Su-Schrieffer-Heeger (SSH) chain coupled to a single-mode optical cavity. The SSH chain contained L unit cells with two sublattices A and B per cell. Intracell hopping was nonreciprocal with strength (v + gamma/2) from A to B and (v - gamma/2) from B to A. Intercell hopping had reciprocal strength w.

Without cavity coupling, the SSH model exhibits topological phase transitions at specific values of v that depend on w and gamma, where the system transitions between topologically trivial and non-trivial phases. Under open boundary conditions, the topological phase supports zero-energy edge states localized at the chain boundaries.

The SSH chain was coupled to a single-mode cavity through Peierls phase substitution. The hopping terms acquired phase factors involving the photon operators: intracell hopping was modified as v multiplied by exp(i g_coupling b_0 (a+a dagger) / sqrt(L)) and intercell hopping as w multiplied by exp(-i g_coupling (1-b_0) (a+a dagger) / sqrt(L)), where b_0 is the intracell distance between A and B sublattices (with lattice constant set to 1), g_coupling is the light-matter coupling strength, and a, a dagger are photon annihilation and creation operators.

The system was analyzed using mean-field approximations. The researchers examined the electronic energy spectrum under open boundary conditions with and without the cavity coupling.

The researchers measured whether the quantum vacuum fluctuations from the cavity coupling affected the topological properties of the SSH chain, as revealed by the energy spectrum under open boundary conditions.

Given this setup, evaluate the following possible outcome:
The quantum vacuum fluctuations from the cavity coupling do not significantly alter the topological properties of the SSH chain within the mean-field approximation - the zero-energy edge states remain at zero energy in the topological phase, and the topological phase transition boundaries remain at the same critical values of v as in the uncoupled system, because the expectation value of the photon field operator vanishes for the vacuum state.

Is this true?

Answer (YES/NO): NO